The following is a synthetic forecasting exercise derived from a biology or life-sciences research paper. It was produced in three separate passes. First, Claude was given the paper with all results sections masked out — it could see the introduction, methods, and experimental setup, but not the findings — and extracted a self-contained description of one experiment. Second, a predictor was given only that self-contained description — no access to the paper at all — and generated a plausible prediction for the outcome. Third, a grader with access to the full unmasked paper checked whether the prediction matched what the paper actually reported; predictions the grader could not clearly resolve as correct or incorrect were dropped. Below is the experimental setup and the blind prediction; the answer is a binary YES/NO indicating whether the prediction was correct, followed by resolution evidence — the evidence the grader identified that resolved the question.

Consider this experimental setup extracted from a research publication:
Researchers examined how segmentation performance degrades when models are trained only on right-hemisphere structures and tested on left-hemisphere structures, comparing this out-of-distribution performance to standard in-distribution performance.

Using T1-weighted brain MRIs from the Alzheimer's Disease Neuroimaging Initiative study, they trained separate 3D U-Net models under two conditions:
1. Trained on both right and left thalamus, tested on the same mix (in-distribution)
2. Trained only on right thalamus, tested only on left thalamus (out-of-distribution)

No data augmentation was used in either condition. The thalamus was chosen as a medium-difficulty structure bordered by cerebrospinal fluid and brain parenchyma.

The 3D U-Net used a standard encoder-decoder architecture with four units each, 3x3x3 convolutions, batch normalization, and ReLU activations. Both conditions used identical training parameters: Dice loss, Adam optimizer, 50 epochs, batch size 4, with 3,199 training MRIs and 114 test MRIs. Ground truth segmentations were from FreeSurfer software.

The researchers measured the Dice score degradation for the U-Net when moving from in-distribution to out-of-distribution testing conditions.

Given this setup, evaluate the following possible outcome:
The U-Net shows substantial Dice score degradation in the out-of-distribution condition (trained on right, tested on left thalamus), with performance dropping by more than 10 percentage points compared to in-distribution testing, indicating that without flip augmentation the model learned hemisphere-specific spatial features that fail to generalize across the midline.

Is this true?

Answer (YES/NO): YES